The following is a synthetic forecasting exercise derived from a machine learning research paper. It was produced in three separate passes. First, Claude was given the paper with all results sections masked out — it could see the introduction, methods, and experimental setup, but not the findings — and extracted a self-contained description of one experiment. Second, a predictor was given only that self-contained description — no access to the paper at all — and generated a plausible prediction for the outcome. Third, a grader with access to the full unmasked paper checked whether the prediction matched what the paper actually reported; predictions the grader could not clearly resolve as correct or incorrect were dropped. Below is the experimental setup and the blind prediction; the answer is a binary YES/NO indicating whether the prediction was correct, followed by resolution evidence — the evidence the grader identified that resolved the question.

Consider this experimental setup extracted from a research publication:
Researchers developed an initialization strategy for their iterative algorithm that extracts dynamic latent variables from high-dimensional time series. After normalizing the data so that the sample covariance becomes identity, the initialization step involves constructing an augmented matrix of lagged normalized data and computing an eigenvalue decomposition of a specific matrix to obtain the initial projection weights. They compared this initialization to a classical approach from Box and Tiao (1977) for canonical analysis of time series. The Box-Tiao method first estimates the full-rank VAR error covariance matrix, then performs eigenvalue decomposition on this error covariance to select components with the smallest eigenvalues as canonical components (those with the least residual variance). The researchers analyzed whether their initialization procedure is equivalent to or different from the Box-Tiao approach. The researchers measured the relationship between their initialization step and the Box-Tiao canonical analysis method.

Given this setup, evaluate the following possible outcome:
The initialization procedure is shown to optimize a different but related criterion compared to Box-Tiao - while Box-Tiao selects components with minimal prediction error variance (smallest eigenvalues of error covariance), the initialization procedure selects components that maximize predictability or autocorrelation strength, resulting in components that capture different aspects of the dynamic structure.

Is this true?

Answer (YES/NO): NO